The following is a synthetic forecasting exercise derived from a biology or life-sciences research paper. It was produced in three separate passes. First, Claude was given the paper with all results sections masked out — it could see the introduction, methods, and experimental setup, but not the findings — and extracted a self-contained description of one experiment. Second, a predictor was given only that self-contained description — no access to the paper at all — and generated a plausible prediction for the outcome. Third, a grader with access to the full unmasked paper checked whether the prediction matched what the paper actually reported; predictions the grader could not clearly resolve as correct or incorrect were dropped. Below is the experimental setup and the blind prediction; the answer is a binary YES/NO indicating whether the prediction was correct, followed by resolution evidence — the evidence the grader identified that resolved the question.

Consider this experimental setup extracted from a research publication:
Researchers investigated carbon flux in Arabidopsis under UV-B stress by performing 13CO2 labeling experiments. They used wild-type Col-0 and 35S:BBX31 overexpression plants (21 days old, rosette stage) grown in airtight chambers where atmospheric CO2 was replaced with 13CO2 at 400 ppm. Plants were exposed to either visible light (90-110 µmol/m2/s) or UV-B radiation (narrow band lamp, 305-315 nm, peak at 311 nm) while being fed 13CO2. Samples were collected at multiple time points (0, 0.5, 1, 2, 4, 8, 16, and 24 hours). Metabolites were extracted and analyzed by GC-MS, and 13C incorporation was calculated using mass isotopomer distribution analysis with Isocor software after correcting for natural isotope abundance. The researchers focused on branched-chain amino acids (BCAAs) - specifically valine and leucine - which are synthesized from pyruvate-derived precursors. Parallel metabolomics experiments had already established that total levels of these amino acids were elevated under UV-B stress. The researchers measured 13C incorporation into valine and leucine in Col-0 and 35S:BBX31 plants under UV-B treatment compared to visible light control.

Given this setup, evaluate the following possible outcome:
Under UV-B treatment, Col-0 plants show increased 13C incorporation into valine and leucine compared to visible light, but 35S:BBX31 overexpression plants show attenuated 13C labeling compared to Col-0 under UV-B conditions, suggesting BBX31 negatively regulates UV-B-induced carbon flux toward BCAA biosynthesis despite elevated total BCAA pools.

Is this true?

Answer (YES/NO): NO